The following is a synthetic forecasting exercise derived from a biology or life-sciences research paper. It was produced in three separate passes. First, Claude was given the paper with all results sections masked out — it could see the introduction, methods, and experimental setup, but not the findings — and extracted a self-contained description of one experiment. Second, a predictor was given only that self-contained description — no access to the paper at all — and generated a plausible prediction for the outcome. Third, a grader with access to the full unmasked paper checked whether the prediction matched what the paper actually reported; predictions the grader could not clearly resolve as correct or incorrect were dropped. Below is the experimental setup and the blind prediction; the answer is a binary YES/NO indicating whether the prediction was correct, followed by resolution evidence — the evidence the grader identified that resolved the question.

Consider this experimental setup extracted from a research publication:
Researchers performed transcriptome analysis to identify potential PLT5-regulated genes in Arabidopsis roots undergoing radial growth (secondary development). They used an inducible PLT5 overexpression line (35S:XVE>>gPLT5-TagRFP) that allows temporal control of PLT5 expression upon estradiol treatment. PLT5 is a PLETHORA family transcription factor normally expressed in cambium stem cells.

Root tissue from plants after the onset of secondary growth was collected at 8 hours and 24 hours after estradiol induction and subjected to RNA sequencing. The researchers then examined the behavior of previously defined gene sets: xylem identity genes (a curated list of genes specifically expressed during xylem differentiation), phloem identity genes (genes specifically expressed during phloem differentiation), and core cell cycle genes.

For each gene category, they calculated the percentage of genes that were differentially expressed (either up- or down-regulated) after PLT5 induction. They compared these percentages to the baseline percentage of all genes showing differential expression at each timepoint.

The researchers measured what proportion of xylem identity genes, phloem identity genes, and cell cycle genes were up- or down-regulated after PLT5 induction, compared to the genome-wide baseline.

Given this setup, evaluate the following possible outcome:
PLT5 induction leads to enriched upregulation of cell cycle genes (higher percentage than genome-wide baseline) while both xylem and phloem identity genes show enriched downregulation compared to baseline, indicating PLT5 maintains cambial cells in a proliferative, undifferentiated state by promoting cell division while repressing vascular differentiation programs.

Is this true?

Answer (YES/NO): YES